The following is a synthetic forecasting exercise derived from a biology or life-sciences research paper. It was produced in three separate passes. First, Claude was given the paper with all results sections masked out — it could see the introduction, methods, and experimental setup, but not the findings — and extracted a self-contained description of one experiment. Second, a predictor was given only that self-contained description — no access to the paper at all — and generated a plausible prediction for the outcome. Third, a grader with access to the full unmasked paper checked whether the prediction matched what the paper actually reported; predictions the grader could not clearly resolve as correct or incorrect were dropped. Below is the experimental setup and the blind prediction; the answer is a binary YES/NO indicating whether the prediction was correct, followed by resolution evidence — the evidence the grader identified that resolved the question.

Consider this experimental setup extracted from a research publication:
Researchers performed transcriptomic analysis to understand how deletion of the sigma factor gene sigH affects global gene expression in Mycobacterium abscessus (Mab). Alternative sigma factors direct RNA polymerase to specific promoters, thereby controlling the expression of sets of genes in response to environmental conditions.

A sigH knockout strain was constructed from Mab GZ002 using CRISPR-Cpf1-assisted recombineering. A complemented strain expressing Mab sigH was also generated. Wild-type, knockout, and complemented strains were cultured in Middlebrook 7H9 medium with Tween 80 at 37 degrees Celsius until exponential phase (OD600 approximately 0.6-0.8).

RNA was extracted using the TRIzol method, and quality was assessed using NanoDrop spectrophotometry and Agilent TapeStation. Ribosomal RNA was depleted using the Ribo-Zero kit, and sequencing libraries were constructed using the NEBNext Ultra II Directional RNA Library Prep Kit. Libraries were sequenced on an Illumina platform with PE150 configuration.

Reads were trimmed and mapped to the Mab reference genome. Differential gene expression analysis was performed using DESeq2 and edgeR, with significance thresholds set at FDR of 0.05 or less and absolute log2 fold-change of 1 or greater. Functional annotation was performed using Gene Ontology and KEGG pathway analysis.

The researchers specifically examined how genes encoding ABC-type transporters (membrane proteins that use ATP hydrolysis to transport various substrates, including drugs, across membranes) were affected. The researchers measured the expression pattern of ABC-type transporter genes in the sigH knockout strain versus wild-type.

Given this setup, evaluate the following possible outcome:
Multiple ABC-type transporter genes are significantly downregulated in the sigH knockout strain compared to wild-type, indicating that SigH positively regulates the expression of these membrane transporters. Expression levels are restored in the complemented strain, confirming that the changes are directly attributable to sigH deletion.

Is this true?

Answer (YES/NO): YES